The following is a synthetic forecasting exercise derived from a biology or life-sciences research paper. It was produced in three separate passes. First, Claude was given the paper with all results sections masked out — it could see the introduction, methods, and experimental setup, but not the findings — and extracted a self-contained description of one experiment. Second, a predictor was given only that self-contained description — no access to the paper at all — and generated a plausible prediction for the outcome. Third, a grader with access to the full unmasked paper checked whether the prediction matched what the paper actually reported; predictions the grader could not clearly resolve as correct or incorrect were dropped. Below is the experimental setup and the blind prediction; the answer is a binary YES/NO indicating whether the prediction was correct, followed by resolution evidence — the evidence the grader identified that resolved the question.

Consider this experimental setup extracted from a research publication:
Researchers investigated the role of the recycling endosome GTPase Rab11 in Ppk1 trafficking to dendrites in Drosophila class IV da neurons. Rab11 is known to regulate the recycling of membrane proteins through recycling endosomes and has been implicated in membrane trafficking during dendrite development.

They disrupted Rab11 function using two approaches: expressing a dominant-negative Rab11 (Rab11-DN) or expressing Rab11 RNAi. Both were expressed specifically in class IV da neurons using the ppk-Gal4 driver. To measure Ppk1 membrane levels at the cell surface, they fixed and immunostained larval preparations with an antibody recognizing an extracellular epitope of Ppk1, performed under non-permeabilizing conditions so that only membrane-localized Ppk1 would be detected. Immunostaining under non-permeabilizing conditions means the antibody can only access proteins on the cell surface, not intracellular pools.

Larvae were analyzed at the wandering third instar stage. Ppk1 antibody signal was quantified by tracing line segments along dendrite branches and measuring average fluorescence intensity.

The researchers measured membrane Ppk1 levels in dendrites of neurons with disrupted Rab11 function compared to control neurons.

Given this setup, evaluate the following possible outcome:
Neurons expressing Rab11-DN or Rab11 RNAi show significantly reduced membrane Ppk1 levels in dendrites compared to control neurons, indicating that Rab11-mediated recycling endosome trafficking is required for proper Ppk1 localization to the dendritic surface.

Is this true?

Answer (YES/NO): NO